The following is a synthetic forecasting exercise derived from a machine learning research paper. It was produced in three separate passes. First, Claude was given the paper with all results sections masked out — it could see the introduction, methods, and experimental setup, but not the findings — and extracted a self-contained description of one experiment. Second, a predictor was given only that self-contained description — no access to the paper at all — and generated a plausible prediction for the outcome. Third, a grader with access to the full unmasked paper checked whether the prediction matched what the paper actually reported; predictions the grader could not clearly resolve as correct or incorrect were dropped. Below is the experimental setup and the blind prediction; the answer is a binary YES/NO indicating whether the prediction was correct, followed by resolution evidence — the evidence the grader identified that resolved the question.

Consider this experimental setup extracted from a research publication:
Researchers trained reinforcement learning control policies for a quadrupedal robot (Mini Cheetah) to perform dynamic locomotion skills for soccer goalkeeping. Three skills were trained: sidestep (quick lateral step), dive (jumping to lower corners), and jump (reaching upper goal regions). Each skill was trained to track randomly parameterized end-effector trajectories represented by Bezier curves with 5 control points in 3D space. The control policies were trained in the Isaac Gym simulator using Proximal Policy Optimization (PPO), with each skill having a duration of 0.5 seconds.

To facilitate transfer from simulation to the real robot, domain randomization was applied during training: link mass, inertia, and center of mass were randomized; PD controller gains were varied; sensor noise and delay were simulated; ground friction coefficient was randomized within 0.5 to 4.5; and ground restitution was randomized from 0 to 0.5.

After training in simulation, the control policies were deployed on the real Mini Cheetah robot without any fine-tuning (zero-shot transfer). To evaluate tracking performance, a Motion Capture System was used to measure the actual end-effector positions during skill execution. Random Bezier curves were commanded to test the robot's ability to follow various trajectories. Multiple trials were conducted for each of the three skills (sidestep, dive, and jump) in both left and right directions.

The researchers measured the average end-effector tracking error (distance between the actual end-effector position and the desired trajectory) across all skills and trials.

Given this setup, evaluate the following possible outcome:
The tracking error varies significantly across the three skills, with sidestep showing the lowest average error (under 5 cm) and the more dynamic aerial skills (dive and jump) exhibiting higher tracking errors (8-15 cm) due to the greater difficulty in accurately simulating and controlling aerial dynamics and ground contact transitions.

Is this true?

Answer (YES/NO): NO